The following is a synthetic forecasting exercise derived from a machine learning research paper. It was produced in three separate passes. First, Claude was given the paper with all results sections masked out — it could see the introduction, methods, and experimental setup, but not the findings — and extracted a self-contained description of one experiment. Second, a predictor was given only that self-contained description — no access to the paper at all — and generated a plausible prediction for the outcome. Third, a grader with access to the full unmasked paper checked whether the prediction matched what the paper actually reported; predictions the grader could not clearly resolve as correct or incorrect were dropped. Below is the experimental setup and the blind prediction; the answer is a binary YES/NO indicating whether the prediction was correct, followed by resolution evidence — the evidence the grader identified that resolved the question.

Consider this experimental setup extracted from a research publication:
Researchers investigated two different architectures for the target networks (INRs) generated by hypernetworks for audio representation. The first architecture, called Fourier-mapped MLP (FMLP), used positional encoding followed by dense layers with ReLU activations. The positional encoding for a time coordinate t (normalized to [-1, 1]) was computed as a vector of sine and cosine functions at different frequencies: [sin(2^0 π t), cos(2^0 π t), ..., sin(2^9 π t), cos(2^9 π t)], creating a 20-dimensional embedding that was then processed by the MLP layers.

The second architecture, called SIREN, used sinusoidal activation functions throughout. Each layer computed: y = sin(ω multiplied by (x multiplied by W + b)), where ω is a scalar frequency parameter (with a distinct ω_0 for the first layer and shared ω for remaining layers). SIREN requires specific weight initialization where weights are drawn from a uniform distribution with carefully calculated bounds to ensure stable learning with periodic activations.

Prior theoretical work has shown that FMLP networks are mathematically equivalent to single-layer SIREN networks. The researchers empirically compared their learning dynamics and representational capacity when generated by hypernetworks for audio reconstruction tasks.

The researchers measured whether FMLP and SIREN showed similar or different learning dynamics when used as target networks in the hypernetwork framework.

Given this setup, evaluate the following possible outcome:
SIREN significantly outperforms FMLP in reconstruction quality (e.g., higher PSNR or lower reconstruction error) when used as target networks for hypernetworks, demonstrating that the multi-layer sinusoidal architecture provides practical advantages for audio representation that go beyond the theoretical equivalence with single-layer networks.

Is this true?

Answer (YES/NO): NO